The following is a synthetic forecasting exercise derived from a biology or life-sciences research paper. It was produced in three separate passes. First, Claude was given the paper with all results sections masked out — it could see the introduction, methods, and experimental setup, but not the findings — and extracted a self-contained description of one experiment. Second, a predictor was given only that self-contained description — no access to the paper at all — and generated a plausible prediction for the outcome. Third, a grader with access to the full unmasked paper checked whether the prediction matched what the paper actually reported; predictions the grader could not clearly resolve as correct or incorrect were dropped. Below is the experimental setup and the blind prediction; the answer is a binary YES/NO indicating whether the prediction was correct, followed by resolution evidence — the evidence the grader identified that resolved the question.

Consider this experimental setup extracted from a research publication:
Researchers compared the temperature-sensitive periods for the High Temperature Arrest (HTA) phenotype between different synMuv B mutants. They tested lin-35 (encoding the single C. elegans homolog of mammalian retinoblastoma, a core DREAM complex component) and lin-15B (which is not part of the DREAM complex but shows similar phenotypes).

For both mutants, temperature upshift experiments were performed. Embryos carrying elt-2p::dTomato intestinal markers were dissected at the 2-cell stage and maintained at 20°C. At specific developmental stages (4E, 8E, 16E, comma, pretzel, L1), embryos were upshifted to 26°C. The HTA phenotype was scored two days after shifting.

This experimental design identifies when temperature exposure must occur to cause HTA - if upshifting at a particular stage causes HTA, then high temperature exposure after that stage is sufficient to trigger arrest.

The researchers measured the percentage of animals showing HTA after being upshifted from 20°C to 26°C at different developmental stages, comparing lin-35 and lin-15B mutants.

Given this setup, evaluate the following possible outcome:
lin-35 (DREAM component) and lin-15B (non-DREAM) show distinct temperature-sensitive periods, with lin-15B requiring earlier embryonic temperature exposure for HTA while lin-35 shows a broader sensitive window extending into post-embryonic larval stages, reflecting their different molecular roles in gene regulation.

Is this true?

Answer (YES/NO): NO